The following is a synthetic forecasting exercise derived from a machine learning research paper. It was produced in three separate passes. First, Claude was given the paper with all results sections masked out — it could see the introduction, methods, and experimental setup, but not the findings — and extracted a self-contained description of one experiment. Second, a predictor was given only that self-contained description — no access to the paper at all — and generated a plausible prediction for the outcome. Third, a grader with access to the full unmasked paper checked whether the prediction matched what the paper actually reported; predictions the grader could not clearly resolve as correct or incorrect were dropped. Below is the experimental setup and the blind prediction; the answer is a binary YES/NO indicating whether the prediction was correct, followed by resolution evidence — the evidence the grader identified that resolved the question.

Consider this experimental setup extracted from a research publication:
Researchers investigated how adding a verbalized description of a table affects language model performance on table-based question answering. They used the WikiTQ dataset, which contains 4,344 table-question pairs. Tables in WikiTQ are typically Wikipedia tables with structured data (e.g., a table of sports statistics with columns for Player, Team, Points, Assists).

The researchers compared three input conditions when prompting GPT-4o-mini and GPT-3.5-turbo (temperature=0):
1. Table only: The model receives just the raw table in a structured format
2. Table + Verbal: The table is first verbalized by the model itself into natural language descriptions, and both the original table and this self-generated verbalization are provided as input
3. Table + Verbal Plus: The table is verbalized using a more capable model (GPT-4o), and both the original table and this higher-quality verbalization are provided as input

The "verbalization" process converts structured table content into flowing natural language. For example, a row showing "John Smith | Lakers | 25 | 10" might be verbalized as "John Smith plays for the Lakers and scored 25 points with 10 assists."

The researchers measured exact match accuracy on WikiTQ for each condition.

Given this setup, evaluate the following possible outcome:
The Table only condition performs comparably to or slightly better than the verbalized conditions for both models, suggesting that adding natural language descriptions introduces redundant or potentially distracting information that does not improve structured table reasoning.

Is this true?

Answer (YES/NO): NO